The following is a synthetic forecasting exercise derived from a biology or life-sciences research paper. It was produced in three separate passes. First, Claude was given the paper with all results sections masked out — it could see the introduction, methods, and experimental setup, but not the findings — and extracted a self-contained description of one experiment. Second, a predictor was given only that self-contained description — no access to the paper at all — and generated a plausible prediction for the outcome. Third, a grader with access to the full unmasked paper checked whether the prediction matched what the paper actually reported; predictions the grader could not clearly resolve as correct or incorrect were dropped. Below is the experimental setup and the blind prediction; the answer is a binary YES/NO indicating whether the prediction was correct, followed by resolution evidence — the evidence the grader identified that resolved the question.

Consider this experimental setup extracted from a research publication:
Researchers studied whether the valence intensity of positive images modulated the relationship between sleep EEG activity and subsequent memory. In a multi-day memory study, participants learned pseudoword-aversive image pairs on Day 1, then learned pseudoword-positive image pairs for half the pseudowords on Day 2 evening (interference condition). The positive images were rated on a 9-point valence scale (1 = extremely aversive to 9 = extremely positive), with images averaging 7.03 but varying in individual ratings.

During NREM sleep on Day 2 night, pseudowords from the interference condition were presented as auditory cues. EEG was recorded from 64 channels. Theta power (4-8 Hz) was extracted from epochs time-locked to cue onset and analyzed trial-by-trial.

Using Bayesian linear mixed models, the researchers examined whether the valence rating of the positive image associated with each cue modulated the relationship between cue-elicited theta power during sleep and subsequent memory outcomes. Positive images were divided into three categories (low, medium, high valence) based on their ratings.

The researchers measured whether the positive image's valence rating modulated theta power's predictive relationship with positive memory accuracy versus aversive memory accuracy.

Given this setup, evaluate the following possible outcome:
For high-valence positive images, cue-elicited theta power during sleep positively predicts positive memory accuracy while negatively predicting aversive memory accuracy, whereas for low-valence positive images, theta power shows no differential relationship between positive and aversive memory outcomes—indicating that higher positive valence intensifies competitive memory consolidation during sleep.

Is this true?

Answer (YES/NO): NO